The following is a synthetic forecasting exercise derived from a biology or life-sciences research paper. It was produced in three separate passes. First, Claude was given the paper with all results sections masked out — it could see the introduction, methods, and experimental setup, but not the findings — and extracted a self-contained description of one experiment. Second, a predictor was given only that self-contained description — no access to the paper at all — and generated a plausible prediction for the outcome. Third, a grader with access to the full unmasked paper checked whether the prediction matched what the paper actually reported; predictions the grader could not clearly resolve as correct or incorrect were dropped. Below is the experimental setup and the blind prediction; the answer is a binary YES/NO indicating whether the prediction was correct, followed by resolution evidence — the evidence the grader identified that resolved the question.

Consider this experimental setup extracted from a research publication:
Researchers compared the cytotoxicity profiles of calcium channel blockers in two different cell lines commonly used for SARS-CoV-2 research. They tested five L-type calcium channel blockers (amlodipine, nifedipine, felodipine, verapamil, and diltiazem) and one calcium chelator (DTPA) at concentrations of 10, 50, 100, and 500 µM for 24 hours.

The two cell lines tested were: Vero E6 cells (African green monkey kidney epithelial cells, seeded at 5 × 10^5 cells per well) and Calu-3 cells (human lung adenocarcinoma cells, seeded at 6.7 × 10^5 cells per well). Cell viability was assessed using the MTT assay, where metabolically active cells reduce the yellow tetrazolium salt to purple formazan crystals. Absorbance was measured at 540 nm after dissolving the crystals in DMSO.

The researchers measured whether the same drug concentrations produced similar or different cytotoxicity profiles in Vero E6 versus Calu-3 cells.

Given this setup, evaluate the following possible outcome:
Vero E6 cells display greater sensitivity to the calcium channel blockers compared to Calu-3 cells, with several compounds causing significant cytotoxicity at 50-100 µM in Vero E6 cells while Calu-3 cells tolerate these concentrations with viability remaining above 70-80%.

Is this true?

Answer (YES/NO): NO